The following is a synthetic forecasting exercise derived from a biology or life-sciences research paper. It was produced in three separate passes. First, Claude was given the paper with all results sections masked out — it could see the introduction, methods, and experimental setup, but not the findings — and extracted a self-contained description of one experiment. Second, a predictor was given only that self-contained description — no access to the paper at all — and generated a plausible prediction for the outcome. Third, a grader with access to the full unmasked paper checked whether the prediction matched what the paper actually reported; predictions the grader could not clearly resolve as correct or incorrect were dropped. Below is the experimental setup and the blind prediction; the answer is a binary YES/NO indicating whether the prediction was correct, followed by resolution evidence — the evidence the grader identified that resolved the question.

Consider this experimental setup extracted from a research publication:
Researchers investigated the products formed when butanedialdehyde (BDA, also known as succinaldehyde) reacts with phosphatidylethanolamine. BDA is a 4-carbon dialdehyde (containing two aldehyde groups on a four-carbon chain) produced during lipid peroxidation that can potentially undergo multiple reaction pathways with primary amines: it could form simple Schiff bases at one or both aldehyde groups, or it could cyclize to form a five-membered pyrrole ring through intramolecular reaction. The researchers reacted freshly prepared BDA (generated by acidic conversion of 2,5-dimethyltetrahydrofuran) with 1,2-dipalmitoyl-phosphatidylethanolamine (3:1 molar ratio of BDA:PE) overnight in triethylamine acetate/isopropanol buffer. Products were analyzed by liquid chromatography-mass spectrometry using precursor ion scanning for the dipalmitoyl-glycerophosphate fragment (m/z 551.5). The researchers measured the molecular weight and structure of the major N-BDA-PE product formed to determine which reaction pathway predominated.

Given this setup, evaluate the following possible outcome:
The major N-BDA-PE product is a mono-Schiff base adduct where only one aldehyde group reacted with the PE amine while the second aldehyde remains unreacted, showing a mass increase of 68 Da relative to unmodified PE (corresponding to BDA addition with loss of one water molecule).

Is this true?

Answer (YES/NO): NO